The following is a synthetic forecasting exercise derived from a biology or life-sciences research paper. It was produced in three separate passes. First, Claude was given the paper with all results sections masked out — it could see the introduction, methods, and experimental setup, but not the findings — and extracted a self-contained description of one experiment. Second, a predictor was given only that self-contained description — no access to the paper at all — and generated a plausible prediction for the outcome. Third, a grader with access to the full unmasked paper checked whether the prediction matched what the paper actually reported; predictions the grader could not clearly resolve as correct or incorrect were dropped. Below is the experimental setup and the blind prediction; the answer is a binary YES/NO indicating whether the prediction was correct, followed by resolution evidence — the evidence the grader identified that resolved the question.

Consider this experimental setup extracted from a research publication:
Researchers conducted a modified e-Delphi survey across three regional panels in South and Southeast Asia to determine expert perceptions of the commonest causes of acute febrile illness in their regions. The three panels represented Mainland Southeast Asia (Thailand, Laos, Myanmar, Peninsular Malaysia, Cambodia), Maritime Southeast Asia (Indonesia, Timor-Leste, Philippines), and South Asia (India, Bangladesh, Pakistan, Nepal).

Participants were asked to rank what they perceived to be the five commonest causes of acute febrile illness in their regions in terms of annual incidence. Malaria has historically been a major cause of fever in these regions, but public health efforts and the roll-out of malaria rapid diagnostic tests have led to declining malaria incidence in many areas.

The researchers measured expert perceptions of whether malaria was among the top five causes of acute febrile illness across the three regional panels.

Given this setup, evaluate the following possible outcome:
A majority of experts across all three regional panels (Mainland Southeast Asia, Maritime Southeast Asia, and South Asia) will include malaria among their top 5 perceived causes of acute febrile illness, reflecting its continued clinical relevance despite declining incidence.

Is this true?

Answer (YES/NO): NO